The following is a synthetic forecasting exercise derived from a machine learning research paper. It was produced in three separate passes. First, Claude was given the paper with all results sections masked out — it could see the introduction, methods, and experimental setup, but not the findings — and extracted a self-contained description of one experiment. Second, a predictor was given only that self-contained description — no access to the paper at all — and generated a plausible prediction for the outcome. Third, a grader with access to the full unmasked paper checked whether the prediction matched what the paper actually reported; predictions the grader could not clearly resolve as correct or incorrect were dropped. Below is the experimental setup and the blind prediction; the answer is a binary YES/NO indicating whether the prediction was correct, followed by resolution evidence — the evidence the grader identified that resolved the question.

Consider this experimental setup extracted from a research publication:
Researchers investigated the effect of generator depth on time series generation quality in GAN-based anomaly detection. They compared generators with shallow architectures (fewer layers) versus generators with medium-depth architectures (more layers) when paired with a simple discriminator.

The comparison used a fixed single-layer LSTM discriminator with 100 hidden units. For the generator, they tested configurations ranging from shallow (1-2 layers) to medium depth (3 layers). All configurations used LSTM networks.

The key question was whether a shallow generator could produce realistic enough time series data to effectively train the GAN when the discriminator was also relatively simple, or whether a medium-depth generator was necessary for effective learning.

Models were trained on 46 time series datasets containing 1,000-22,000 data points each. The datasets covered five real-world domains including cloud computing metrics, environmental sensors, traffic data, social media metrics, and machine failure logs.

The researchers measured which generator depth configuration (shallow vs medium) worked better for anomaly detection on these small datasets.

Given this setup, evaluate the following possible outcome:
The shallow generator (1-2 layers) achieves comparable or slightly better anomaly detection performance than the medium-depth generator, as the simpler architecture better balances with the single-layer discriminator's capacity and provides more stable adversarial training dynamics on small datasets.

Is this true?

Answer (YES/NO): NO